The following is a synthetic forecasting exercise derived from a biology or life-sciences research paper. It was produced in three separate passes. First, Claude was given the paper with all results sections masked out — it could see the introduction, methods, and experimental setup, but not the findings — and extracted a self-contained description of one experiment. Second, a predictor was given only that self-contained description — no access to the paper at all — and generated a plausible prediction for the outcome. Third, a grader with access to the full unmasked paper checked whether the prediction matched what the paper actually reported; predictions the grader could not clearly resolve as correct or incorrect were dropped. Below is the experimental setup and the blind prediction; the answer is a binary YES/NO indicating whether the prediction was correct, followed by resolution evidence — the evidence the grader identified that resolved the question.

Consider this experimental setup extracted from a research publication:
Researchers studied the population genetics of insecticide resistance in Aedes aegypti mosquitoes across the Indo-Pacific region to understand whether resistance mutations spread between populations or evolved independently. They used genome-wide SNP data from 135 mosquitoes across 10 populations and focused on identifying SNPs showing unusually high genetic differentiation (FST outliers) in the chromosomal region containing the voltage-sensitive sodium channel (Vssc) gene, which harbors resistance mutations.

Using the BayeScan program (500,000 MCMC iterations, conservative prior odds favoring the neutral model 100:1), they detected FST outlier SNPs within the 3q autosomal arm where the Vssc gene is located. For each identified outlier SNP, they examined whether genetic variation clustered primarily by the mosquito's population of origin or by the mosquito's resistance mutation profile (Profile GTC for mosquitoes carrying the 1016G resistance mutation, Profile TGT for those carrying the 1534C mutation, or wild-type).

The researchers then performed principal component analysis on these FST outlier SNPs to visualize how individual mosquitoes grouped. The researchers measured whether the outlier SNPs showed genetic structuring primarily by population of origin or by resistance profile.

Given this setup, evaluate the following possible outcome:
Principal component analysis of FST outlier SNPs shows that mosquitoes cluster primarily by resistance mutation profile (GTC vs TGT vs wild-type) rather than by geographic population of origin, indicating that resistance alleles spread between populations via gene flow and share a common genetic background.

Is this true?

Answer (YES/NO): YES